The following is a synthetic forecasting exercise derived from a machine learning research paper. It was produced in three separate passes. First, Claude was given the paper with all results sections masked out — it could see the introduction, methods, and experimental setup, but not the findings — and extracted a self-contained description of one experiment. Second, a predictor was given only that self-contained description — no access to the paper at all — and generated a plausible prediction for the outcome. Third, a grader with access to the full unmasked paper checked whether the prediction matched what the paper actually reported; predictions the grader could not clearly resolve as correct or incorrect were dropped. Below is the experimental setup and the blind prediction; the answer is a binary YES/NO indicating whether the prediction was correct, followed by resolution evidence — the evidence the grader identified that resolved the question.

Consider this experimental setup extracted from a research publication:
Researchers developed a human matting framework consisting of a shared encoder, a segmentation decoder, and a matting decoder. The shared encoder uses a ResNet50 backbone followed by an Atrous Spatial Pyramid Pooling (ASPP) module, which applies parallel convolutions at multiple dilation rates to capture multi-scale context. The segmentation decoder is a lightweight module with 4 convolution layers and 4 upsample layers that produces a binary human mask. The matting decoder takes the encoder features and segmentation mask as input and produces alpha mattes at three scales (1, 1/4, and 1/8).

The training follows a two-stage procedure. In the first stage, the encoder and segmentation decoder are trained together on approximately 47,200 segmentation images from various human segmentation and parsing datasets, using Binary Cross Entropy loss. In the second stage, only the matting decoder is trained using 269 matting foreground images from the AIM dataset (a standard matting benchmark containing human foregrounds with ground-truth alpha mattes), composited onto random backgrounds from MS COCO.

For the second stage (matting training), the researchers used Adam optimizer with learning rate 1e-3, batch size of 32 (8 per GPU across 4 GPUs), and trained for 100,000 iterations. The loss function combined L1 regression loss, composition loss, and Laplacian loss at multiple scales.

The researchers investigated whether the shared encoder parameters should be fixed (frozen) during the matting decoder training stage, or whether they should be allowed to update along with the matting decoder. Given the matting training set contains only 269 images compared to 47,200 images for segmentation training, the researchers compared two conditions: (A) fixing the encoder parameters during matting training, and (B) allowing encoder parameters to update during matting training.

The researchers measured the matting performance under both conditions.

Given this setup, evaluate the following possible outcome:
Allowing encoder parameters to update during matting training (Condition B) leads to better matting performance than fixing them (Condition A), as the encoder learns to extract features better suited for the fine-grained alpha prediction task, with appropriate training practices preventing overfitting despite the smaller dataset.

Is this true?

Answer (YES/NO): NO